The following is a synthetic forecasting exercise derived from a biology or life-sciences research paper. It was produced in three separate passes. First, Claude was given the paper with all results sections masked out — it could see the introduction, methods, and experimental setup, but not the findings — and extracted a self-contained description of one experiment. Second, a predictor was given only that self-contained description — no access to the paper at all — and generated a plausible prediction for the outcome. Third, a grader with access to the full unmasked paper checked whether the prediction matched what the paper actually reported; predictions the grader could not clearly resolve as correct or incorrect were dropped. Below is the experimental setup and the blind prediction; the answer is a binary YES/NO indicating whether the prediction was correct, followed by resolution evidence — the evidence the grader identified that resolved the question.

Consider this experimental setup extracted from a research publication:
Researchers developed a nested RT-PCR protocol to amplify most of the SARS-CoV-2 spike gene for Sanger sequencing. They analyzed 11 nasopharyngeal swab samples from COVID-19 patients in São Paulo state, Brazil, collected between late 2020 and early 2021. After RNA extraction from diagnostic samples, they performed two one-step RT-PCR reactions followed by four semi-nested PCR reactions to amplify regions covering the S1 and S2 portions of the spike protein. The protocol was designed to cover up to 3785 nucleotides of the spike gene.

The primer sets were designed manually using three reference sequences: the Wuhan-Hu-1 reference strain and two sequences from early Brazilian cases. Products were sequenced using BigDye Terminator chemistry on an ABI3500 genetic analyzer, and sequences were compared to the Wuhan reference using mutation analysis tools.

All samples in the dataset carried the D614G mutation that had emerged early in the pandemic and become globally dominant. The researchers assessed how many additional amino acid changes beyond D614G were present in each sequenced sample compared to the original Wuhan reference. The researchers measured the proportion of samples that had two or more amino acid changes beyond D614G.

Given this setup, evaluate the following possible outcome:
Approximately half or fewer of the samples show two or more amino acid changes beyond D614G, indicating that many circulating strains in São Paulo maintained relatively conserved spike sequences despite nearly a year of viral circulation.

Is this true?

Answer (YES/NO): NO